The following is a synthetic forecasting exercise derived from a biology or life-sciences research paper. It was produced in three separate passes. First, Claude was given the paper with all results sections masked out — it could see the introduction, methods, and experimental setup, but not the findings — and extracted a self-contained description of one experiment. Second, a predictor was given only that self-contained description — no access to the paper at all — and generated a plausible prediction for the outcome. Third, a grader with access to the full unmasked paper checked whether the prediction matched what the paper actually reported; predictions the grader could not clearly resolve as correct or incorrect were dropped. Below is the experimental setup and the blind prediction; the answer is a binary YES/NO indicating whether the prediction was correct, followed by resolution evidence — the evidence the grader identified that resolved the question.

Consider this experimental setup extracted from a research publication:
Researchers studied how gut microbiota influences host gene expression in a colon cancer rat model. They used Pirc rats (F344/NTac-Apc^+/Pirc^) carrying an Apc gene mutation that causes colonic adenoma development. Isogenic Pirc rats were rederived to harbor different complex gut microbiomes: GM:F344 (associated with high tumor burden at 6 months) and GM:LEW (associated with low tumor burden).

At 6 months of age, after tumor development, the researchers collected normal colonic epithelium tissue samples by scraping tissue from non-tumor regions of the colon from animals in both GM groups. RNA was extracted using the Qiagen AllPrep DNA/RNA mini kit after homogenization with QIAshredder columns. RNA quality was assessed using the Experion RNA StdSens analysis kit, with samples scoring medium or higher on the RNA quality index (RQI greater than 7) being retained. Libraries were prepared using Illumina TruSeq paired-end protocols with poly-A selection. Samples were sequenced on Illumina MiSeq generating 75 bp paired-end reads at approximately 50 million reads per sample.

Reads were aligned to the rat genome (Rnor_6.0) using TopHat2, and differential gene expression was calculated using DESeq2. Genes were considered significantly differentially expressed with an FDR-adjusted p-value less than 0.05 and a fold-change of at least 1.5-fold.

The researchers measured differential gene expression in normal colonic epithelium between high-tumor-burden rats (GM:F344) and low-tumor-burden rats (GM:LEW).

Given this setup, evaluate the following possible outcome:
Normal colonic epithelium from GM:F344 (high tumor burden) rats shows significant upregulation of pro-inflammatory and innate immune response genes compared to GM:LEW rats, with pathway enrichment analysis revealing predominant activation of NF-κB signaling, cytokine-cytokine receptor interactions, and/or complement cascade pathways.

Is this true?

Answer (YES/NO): NO